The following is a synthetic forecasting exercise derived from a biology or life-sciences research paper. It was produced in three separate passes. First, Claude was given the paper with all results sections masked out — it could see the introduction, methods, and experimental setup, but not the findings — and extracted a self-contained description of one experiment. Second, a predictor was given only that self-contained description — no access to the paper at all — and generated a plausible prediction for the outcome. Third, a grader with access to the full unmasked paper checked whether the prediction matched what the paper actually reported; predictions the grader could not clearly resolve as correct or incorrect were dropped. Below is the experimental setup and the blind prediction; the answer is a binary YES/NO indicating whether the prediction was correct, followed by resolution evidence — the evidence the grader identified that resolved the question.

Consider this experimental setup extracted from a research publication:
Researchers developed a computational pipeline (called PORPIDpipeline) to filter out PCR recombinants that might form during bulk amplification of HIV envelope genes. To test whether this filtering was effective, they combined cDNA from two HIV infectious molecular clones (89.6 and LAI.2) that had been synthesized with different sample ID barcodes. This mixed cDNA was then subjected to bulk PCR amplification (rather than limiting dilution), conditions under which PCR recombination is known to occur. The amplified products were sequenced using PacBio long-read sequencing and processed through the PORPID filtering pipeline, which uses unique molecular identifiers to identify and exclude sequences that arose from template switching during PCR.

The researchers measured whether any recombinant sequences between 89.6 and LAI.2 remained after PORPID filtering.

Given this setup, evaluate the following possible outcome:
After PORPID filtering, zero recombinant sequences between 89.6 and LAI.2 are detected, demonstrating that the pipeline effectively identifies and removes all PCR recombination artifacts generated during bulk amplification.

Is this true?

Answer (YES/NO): YES